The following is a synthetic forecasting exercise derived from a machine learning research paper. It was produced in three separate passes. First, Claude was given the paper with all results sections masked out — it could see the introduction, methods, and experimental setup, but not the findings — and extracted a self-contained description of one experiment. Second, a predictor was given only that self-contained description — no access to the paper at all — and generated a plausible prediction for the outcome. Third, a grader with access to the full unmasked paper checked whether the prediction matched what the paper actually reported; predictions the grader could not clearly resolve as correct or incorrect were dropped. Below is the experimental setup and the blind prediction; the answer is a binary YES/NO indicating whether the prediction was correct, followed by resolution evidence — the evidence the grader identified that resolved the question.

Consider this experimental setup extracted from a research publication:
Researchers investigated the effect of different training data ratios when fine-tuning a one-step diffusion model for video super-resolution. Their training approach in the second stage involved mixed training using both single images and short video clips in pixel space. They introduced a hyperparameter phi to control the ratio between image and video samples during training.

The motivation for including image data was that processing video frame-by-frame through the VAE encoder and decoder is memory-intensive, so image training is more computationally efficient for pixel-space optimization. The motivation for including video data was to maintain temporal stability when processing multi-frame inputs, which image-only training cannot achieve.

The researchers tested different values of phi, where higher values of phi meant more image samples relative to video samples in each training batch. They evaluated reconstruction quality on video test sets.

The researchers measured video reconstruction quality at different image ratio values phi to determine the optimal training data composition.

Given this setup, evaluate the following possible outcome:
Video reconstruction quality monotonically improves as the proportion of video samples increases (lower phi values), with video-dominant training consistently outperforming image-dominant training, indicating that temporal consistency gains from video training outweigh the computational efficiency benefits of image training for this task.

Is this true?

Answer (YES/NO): NO